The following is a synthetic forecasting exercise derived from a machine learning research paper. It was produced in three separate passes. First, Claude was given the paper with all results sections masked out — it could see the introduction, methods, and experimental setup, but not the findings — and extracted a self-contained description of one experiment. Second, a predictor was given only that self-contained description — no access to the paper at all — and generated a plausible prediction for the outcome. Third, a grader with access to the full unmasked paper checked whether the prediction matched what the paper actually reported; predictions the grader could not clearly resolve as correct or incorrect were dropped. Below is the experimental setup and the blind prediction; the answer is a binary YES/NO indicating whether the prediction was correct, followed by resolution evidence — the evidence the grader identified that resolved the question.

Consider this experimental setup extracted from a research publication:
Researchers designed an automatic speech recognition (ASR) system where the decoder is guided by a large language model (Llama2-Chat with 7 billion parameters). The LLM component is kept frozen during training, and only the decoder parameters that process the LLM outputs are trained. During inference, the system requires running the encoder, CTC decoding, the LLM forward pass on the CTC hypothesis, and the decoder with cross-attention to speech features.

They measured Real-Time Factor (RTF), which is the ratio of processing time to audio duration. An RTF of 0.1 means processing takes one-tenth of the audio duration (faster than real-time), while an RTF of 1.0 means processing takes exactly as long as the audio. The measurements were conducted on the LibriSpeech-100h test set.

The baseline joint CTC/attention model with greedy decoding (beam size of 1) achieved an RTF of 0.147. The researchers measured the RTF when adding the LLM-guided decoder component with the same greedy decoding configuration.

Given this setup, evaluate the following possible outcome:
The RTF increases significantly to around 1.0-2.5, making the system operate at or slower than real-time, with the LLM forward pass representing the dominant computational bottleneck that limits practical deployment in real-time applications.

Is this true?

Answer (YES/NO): NO